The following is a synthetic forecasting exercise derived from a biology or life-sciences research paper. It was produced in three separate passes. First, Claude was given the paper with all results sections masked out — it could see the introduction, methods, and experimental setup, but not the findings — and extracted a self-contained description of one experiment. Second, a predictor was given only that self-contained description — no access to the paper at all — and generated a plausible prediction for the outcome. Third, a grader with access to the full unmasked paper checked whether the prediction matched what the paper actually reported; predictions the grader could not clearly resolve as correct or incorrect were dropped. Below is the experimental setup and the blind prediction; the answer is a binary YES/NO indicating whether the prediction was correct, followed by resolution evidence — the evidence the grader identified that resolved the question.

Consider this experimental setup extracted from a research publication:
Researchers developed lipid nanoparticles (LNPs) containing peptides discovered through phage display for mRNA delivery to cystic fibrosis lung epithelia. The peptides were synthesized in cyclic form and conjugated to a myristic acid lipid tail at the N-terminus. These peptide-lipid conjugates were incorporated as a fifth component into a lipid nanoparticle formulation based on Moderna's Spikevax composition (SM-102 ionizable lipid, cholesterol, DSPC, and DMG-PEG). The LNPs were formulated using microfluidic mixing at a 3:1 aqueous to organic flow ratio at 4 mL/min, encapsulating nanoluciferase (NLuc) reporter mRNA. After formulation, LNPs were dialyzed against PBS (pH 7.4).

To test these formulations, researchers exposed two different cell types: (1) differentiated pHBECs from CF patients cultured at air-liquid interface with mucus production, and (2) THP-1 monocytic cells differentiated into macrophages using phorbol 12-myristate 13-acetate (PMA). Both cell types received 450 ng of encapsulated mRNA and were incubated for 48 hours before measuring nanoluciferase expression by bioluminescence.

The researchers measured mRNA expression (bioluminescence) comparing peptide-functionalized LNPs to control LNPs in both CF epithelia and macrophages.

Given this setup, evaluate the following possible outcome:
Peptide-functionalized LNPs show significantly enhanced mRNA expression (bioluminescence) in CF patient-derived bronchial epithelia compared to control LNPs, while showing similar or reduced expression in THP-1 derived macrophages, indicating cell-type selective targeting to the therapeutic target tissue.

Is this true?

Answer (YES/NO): YES